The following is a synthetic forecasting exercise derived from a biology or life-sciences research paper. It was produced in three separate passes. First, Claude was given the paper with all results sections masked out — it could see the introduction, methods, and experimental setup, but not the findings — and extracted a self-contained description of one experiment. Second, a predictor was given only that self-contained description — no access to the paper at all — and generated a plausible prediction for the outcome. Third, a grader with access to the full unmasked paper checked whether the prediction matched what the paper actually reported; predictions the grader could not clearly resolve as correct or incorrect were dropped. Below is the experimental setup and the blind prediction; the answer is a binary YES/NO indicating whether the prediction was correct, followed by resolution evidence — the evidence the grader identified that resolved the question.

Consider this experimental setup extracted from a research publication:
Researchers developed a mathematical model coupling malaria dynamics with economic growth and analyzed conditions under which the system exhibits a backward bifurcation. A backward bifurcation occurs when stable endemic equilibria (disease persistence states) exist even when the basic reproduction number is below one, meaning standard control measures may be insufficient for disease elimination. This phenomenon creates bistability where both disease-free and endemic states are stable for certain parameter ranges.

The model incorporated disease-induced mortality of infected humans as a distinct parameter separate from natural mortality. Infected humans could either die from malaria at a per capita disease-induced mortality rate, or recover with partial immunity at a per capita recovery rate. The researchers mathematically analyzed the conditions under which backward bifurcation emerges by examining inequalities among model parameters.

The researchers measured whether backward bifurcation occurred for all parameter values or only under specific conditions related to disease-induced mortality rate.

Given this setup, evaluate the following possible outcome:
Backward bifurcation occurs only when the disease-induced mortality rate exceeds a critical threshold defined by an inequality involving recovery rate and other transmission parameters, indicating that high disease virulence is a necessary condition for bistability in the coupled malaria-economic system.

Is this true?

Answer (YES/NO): YES